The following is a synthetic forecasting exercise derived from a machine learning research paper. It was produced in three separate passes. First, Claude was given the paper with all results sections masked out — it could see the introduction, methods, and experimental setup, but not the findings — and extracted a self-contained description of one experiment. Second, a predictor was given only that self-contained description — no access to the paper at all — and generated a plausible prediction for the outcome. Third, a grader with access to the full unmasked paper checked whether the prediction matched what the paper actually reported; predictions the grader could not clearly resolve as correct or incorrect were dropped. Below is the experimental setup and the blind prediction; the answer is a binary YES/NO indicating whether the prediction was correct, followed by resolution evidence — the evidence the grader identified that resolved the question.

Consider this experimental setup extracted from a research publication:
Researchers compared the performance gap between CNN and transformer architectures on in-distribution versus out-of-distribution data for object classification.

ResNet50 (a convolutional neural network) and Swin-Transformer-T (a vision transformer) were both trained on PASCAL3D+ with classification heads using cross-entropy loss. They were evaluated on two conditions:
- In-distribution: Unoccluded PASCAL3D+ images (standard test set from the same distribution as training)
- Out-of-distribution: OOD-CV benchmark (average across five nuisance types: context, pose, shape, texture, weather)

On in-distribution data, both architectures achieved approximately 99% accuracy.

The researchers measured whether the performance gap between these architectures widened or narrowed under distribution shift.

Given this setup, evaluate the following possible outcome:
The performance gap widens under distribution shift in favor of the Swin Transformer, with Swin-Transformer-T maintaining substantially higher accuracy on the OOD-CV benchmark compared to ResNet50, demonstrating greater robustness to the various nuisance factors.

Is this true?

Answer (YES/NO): NO